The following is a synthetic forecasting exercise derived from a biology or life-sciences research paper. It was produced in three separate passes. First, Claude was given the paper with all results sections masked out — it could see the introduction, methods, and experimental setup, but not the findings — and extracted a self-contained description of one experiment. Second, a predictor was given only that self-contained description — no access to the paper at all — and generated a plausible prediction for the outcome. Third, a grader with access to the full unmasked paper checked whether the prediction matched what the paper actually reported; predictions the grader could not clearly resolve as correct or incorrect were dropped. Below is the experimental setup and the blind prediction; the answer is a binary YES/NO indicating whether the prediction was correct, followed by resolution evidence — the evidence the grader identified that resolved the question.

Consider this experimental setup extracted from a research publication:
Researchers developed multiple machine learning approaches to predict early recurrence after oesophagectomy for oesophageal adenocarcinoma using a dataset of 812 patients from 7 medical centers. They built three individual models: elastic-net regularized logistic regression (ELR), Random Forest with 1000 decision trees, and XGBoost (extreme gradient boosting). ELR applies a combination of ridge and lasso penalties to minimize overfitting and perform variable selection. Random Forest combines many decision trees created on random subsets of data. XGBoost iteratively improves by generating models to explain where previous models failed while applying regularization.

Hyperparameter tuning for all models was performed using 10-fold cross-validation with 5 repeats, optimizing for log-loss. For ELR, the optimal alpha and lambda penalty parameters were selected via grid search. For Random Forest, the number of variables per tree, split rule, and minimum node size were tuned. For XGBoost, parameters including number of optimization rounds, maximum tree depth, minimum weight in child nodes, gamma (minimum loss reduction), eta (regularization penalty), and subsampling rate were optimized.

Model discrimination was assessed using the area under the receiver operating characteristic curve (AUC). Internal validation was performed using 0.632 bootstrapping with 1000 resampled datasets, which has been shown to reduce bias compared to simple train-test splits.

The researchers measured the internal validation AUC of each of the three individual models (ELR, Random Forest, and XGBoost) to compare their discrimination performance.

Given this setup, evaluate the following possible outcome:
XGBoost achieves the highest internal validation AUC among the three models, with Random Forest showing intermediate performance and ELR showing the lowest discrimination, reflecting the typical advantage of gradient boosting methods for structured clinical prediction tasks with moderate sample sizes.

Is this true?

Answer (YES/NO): YES